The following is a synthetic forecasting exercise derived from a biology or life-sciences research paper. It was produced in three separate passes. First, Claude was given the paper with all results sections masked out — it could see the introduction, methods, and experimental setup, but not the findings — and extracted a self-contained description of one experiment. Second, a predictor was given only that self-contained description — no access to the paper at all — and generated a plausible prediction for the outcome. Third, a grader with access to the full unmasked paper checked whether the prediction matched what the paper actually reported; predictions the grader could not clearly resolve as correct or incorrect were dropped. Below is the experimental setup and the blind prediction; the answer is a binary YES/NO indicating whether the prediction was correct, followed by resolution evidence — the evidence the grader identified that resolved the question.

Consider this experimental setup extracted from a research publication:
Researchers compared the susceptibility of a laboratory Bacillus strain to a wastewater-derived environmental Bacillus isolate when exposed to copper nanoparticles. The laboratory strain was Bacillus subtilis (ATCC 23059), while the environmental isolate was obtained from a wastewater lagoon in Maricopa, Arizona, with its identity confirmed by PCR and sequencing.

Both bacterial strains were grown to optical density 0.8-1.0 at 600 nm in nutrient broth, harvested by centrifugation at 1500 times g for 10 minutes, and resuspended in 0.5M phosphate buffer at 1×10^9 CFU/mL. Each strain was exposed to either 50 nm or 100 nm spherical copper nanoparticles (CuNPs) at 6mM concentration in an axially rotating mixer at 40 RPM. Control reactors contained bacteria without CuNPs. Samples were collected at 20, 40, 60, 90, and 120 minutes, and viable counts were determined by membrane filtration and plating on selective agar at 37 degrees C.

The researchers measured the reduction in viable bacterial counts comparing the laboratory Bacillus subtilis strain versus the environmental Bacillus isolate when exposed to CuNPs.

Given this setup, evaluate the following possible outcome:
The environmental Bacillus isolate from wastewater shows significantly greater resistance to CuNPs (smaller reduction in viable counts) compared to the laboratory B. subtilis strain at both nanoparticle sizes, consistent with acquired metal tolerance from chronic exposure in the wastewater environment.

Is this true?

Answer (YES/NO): YES